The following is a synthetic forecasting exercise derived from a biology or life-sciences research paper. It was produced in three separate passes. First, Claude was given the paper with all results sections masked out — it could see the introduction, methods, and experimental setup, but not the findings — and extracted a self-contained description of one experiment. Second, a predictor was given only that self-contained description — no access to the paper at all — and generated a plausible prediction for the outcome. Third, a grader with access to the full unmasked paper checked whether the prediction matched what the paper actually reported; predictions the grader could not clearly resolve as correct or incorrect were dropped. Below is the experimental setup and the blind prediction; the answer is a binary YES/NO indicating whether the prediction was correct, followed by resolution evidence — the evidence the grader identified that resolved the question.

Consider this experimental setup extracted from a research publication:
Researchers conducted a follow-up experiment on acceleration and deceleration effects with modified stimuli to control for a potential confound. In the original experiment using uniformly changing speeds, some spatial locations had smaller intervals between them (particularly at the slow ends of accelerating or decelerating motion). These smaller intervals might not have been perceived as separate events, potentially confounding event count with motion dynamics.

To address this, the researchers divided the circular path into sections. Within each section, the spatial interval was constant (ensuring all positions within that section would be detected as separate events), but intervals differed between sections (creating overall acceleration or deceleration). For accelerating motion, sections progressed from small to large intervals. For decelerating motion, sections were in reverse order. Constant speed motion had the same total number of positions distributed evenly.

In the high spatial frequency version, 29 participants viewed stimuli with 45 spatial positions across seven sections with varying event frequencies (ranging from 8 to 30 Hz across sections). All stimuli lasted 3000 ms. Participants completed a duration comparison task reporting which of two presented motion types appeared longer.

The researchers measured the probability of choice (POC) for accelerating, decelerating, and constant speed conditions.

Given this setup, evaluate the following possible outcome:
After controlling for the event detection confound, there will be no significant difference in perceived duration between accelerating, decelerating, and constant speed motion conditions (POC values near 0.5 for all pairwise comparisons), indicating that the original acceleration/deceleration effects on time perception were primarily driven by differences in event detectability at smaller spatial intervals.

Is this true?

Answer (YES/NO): NO